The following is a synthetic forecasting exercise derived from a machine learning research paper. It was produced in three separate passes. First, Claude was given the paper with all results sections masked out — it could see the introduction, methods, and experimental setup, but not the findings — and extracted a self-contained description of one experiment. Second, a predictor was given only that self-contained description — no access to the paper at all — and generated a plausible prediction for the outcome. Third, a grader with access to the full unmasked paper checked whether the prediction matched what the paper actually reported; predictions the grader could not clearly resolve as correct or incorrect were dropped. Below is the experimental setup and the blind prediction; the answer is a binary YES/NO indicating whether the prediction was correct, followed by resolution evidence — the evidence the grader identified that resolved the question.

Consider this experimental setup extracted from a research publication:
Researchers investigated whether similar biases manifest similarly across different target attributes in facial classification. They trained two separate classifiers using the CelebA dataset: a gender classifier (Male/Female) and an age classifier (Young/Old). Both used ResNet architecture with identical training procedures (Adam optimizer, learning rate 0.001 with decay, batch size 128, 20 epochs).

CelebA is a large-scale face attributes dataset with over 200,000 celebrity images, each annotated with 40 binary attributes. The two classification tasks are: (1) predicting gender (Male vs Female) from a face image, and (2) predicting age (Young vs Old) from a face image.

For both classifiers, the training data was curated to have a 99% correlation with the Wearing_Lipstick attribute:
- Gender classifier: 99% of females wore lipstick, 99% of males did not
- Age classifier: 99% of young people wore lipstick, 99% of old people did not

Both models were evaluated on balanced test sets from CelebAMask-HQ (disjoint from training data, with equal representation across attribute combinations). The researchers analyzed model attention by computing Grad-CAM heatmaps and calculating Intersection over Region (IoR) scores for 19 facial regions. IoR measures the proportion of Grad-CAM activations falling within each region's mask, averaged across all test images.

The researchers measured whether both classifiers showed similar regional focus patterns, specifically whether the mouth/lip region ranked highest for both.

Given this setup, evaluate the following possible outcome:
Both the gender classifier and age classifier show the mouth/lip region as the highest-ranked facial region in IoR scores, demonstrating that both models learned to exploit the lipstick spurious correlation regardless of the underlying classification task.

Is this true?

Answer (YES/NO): YES